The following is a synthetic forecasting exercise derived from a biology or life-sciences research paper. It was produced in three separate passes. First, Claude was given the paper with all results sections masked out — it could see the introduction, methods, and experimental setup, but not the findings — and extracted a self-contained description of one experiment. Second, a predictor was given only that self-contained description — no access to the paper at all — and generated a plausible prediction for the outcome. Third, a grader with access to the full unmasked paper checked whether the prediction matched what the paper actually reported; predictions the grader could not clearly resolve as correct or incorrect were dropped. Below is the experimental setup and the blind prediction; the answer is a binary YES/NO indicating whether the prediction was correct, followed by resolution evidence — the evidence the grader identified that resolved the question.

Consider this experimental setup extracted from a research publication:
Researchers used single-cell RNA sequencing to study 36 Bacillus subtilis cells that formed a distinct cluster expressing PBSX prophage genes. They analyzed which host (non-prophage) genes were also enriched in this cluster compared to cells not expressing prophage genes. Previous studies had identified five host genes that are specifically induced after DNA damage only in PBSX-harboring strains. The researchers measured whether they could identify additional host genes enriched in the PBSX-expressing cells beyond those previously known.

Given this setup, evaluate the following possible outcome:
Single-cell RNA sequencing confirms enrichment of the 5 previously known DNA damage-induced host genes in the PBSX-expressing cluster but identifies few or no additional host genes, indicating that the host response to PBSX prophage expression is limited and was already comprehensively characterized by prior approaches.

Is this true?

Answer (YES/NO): NO